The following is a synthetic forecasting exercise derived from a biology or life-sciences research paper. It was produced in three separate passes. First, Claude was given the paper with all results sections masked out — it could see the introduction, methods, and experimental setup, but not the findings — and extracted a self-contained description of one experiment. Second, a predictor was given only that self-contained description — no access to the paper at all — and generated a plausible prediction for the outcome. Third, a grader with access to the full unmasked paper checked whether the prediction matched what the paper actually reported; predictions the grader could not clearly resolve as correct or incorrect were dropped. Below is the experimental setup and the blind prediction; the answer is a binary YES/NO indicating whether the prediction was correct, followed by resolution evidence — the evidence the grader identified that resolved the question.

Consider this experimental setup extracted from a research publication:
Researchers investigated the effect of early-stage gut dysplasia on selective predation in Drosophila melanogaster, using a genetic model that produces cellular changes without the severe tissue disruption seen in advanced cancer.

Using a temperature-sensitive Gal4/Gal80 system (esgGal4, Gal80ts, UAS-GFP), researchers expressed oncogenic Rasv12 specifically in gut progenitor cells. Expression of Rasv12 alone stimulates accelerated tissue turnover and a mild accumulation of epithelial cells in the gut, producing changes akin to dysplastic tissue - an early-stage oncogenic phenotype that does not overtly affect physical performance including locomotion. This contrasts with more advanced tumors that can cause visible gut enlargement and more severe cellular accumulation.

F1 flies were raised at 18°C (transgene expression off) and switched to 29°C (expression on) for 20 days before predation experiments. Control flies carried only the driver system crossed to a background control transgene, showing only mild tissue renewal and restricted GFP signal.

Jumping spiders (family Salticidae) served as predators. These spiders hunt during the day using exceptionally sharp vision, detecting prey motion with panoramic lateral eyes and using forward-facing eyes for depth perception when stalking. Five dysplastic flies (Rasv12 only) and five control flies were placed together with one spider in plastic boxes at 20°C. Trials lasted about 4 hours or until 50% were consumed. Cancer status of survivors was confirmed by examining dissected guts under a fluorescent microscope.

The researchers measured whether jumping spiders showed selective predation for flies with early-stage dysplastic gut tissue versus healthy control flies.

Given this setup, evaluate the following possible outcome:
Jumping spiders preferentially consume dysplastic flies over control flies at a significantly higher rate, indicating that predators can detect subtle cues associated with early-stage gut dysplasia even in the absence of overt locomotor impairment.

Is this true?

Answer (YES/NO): NO